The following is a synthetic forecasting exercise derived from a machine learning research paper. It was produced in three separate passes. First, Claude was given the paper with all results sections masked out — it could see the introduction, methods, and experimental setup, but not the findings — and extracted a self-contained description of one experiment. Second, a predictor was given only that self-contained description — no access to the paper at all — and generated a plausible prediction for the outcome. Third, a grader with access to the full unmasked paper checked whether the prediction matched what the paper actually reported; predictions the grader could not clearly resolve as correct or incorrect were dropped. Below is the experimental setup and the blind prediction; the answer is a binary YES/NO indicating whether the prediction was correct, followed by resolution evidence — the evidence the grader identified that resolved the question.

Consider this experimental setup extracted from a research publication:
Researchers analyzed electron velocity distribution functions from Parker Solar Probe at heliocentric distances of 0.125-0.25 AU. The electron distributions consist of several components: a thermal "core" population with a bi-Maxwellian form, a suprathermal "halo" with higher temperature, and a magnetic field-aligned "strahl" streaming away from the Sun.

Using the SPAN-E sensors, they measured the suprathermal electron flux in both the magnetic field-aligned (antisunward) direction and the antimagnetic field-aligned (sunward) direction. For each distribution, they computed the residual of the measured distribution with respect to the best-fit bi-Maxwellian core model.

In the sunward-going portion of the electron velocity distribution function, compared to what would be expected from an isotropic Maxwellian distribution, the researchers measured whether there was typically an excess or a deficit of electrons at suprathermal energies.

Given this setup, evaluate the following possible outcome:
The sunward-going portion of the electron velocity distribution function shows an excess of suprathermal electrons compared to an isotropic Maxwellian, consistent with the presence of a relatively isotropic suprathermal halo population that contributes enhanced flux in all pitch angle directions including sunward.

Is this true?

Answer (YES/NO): NO